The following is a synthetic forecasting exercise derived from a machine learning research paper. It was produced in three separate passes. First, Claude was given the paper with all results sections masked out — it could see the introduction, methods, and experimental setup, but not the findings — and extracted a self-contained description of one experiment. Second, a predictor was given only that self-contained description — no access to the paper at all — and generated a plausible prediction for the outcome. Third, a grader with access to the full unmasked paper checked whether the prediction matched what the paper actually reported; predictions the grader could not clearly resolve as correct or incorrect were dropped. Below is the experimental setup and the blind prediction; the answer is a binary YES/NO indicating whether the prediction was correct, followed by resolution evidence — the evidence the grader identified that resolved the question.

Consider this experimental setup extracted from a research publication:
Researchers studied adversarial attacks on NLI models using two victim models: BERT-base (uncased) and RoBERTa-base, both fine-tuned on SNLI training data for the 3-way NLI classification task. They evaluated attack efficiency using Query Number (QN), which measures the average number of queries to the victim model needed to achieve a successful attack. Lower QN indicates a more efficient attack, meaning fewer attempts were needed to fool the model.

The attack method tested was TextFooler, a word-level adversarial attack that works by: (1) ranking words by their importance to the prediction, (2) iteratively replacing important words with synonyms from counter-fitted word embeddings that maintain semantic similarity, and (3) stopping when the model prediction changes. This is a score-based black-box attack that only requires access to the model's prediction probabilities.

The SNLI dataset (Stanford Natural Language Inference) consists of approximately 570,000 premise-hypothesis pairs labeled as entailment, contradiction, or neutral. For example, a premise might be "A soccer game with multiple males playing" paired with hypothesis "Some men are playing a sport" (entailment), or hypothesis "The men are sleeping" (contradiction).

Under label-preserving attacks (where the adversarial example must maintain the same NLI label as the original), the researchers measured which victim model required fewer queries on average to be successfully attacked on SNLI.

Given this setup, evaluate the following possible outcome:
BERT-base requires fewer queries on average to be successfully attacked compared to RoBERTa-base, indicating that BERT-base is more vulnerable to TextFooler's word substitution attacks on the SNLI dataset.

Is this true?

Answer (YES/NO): YES